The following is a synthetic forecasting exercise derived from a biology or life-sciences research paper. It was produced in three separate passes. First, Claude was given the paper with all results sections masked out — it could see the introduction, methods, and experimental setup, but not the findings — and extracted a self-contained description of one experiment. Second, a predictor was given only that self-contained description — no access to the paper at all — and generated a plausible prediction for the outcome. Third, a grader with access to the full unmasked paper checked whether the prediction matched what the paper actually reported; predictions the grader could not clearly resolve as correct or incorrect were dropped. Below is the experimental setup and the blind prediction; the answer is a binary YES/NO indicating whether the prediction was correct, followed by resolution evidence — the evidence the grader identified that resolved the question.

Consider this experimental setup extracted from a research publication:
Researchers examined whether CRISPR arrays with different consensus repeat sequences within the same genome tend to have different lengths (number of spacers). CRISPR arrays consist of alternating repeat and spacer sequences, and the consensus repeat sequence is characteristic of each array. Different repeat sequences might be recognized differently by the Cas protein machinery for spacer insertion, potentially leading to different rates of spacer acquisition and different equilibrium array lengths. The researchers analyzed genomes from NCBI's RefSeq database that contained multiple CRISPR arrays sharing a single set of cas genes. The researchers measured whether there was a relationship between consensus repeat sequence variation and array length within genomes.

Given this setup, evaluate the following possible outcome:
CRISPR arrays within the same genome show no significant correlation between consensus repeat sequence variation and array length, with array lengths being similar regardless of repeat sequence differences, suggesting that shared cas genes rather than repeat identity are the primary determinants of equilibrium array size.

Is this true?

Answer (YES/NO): NO